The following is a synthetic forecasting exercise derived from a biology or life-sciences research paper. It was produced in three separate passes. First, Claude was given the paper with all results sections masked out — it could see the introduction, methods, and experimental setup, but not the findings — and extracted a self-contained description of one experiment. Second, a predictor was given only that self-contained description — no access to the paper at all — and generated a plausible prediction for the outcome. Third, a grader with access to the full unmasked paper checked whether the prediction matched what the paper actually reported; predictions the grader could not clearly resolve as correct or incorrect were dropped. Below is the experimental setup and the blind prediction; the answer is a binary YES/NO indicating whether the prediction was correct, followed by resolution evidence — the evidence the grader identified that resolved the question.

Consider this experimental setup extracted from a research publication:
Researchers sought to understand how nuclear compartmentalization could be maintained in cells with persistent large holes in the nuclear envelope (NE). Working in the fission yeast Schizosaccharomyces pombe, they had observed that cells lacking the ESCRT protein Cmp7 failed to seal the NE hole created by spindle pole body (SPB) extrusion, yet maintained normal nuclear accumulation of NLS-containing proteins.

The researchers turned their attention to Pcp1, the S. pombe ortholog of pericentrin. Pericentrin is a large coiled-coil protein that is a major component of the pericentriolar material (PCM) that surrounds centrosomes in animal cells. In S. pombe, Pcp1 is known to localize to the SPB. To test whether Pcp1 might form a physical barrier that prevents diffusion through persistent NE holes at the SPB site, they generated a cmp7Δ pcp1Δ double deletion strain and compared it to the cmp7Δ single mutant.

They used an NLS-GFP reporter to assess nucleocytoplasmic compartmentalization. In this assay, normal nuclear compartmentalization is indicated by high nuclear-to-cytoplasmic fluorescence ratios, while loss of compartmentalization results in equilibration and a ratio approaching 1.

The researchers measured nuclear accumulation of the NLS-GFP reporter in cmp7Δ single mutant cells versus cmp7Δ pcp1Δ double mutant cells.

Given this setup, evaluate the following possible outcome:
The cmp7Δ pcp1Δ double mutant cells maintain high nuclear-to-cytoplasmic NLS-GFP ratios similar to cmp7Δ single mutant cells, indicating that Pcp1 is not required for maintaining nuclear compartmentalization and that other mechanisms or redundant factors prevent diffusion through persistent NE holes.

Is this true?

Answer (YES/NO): NO